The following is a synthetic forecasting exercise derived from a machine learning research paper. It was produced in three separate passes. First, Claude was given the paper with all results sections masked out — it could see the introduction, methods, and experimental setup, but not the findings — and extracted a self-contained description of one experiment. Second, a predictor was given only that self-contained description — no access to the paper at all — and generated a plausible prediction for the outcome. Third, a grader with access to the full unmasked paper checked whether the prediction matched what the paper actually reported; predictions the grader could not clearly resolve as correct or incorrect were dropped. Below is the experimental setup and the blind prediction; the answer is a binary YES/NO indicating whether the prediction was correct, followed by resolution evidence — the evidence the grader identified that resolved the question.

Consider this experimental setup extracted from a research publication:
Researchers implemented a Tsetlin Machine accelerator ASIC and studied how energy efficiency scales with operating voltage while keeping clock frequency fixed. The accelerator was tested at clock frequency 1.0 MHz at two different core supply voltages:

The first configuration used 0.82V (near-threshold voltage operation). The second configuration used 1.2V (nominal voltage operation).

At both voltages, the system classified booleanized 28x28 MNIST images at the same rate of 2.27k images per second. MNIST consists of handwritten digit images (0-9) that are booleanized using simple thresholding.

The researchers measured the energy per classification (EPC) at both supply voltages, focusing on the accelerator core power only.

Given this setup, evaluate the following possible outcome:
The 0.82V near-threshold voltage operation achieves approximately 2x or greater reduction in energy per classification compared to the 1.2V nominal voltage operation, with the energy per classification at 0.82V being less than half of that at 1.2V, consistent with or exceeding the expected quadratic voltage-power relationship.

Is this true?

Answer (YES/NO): YES